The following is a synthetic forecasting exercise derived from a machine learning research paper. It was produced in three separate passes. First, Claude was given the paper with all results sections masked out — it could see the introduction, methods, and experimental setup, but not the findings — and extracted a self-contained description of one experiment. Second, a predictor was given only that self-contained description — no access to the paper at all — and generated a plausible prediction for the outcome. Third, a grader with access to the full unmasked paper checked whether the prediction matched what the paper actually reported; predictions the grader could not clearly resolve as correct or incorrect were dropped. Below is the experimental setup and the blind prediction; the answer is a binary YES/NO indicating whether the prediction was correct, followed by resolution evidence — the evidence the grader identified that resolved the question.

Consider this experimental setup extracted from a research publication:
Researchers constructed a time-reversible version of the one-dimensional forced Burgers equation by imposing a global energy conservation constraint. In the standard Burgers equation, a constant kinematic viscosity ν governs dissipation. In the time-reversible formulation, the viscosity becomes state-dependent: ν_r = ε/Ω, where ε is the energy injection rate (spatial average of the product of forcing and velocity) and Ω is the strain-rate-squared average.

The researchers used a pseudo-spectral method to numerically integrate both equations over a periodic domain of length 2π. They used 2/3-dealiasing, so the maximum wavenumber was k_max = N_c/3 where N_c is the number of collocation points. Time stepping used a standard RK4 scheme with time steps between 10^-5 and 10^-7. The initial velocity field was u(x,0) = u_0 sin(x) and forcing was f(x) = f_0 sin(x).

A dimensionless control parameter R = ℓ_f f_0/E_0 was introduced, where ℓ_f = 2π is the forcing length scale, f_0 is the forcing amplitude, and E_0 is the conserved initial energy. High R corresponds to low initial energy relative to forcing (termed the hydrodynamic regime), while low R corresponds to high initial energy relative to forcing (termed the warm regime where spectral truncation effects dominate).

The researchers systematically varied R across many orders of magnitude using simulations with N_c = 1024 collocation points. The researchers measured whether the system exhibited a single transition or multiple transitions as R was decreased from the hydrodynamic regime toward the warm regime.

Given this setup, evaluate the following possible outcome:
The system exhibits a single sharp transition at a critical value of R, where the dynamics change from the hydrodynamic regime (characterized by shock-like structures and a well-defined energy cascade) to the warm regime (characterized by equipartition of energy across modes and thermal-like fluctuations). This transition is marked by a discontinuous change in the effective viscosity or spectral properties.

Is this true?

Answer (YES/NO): NO